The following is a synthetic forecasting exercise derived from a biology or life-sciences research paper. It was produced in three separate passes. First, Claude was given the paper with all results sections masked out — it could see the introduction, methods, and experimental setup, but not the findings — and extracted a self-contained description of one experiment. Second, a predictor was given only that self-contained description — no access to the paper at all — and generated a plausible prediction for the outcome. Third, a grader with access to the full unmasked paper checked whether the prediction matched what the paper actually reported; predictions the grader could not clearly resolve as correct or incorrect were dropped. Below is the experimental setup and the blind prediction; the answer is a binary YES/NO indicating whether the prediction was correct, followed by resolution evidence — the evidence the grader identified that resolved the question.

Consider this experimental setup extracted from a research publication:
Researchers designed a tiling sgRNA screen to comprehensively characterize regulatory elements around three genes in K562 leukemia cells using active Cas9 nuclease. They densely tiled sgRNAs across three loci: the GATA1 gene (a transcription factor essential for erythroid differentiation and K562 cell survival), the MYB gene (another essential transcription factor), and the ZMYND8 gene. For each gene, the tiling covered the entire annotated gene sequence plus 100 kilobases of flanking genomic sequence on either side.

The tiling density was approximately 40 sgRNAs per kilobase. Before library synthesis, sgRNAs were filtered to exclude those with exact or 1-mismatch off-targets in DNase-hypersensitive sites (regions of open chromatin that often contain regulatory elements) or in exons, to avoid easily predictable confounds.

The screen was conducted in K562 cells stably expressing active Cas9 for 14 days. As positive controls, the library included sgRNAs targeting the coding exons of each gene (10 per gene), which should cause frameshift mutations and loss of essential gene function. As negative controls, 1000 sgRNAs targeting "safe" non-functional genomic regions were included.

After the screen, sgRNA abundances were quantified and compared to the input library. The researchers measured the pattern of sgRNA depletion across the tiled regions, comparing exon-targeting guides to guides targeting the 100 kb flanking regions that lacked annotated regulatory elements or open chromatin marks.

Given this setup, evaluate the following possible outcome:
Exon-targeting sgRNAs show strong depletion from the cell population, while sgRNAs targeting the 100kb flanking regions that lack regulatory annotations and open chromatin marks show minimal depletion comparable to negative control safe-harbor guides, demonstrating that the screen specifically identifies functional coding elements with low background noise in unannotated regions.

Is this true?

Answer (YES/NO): NO